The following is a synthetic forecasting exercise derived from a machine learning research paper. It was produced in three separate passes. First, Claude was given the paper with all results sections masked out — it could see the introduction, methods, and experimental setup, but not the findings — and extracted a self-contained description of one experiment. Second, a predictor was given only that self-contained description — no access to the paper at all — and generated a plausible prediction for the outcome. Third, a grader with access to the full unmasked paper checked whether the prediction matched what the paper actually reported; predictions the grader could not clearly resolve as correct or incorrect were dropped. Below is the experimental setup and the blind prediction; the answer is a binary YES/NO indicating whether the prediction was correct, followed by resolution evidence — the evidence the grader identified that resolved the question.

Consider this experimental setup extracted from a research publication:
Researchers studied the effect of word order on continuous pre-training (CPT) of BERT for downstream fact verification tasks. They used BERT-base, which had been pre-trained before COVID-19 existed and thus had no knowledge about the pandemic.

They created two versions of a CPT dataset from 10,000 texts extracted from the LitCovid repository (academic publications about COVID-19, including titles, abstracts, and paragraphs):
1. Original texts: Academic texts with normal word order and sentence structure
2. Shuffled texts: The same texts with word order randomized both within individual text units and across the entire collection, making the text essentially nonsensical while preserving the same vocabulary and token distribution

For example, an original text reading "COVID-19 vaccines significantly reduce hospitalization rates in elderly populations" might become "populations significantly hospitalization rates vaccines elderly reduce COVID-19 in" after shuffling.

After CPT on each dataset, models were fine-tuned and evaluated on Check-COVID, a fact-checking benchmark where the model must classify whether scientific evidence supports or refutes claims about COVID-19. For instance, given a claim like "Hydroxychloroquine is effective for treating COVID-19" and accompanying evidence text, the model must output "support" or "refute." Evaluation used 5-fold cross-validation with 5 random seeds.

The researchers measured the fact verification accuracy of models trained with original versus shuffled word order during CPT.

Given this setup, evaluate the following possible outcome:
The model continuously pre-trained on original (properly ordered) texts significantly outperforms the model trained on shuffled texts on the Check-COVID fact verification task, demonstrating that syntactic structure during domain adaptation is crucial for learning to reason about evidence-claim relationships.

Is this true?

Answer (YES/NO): NO